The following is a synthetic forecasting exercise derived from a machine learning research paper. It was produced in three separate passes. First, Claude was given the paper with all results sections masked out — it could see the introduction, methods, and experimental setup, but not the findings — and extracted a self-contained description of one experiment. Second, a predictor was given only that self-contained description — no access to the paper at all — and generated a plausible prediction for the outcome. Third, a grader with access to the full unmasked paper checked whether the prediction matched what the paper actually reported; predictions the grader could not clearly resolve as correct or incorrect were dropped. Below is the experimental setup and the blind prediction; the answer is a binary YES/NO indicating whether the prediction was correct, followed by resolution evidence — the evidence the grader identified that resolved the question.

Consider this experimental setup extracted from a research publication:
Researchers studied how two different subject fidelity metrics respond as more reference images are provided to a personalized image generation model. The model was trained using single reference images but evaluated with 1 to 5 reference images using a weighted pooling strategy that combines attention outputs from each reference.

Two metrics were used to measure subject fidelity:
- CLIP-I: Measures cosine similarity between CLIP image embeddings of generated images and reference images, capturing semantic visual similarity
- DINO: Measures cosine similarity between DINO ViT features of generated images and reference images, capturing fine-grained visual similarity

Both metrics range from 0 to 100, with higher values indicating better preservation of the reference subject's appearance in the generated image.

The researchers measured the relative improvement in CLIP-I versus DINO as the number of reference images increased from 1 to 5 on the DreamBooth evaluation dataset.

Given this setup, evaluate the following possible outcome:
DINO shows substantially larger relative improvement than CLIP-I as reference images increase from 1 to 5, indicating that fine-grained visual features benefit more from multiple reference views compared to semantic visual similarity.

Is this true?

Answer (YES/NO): YES